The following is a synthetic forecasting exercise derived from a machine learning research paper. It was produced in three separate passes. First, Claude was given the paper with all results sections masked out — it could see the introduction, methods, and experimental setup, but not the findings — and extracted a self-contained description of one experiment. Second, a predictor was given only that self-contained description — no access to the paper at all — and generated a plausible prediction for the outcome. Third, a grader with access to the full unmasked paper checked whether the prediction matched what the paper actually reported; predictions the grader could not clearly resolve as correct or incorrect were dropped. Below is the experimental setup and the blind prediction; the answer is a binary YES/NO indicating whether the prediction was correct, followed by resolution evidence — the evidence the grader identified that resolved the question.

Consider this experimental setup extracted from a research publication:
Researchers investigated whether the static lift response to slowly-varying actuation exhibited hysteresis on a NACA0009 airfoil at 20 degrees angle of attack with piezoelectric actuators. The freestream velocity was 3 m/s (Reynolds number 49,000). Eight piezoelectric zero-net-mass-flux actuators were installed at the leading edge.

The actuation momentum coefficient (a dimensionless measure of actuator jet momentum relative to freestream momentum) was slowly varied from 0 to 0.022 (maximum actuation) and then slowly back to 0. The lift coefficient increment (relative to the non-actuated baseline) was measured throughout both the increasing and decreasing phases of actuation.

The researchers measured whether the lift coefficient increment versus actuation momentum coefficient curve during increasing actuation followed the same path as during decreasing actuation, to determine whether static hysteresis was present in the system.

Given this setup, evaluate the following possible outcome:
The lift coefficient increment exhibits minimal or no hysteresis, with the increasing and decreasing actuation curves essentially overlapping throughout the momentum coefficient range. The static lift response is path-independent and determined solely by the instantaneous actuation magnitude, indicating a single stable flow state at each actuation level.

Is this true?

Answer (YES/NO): YES